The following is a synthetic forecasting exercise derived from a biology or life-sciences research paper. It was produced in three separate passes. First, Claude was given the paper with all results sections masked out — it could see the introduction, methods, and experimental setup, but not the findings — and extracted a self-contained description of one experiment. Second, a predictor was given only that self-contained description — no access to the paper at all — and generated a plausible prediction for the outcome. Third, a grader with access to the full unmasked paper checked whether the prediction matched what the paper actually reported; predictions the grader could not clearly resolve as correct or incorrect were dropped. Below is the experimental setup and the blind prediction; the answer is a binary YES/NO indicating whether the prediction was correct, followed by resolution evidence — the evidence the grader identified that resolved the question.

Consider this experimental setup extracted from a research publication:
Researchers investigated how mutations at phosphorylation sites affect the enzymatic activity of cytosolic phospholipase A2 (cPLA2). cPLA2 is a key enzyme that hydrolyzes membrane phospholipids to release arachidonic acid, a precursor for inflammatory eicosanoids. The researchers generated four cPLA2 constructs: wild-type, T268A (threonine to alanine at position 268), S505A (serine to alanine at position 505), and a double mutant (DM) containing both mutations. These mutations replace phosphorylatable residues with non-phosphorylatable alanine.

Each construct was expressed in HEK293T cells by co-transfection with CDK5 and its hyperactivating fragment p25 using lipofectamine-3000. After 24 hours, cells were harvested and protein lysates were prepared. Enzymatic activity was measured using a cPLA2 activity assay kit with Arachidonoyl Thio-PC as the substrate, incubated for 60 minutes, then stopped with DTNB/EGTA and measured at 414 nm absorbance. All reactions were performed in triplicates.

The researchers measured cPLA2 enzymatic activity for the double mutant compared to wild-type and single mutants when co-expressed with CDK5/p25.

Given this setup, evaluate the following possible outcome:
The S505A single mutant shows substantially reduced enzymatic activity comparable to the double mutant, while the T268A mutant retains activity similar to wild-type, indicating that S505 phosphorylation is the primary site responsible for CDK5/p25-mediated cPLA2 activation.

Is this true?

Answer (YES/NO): NO